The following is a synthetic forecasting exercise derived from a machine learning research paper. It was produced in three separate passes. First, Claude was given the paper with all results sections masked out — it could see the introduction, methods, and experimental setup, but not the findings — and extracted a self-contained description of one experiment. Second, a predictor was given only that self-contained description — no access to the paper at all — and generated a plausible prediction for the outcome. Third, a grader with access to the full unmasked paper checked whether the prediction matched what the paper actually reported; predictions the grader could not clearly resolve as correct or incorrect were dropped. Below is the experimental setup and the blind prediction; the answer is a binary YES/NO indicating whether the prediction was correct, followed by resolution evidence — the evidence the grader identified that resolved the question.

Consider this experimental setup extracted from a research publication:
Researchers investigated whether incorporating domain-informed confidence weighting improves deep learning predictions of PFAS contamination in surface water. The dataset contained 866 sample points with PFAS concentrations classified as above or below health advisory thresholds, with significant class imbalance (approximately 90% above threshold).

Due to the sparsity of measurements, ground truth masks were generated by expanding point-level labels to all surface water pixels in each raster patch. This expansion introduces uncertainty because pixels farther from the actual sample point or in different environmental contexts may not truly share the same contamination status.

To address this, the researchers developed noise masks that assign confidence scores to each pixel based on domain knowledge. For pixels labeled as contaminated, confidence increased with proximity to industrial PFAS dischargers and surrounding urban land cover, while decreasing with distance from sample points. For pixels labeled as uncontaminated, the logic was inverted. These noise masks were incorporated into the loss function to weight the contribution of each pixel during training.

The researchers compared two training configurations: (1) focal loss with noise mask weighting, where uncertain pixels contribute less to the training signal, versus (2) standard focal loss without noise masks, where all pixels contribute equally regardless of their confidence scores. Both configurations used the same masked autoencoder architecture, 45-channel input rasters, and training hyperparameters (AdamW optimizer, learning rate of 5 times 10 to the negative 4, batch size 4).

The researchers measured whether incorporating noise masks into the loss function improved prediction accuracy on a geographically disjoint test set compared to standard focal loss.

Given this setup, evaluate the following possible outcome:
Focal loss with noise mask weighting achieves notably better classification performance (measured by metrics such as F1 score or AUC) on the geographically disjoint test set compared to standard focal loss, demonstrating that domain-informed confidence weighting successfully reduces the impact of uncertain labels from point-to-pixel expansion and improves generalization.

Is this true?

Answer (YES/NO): YES